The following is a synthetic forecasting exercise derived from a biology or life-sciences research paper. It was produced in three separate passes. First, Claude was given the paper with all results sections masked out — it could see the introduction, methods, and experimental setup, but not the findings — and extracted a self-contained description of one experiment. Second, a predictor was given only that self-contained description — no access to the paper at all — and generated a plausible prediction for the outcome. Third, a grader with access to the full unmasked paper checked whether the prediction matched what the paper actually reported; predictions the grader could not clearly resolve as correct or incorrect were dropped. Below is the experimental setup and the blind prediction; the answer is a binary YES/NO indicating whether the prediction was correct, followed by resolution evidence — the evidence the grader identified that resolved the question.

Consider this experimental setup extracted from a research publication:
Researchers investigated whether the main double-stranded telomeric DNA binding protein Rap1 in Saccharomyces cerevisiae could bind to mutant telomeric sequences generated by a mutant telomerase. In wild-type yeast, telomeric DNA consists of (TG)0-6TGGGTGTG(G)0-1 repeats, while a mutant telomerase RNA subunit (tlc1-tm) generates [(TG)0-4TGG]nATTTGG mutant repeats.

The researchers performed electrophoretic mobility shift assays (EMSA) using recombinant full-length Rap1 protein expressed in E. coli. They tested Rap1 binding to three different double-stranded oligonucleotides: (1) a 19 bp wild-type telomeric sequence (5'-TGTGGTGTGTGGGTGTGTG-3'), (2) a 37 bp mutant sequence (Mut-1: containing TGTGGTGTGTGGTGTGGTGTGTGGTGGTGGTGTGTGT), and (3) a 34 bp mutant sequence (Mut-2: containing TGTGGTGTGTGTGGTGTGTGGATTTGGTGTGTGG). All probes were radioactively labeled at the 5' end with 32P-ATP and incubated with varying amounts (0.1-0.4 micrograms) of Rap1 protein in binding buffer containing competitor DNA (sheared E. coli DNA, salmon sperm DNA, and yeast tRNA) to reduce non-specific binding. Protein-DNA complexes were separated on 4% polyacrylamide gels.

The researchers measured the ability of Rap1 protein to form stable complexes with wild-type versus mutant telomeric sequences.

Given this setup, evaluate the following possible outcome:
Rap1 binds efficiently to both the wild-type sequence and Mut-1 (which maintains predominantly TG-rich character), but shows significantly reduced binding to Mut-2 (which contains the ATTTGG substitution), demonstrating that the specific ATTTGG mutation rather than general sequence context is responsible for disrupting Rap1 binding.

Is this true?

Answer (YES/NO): NO